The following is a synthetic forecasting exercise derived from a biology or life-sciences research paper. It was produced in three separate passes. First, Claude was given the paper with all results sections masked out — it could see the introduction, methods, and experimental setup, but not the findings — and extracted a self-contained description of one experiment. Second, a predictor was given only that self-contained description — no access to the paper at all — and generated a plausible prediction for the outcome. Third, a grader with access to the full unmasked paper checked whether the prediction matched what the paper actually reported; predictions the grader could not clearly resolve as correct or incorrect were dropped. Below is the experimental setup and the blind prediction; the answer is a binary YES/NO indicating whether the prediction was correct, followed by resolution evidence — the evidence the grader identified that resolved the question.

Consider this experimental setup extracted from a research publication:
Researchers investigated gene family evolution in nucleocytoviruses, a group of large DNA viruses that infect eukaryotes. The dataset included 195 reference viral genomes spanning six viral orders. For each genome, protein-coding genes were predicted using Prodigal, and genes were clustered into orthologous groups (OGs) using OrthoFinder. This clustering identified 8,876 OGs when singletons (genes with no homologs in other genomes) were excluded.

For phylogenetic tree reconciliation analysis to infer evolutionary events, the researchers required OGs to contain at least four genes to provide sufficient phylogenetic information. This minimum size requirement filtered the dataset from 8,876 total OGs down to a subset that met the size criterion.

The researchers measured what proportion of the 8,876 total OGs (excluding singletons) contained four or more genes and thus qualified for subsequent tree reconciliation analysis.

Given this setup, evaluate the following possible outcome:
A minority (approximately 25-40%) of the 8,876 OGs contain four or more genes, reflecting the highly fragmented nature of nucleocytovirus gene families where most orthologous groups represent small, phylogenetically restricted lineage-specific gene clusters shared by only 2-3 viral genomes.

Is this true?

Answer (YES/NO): NO